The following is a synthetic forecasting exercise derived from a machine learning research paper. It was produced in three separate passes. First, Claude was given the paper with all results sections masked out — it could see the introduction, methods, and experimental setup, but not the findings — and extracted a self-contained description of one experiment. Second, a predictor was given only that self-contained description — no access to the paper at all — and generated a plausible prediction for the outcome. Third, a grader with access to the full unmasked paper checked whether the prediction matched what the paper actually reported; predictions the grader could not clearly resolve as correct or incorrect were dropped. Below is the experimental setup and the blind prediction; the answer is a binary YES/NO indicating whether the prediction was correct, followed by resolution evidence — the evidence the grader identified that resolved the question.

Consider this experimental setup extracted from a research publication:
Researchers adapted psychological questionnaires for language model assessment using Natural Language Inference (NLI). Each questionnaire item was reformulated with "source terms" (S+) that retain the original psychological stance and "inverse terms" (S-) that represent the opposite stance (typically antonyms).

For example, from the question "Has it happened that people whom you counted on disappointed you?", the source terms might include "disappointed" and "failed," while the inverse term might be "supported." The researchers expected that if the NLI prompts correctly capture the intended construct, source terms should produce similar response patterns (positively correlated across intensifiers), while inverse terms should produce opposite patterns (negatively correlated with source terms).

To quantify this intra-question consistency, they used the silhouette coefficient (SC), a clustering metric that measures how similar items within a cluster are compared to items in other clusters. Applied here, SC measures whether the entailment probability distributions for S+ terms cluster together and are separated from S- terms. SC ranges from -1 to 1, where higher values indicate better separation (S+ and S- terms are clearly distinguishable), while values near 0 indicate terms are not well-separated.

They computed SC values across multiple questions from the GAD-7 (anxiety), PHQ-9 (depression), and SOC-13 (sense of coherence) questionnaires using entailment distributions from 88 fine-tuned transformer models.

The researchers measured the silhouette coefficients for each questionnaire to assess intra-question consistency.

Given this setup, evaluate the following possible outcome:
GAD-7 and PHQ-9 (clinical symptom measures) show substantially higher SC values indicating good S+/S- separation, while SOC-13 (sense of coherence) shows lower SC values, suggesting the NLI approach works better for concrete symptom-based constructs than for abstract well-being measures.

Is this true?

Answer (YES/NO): NO